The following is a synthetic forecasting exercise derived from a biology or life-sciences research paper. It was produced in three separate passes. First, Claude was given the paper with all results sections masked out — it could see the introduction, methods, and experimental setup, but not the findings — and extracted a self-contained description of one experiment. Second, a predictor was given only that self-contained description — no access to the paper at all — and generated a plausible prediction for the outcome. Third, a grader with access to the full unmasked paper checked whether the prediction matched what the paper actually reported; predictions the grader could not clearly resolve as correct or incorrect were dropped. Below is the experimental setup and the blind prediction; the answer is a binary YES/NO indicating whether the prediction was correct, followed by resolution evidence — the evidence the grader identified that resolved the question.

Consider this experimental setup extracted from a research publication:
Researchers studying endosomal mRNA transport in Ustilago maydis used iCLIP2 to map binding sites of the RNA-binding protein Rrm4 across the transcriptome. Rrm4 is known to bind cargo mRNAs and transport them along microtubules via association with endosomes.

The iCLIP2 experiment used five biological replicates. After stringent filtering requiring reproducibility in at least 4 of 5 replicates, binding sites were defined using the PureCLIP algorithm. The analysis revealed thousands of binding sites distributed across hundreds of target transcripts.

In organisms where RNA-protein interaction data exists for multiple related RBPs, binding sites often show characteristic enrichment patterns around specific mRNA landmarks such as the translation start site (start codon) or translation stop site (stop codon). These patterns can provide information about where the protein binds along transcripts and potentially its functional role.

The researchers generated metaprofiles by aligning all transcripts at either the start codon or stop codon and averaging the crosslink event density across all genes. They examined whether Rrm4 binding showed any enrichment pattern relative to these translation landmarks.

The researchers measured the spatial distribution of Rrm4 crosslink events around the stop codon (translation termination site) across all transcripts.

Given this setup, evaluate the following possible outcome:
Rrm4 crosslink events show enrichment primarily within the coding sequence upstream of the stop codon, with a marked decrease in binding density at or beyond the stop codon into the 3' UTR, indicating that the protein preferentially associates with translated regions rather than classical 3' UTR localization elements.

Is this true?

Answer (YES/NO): NO